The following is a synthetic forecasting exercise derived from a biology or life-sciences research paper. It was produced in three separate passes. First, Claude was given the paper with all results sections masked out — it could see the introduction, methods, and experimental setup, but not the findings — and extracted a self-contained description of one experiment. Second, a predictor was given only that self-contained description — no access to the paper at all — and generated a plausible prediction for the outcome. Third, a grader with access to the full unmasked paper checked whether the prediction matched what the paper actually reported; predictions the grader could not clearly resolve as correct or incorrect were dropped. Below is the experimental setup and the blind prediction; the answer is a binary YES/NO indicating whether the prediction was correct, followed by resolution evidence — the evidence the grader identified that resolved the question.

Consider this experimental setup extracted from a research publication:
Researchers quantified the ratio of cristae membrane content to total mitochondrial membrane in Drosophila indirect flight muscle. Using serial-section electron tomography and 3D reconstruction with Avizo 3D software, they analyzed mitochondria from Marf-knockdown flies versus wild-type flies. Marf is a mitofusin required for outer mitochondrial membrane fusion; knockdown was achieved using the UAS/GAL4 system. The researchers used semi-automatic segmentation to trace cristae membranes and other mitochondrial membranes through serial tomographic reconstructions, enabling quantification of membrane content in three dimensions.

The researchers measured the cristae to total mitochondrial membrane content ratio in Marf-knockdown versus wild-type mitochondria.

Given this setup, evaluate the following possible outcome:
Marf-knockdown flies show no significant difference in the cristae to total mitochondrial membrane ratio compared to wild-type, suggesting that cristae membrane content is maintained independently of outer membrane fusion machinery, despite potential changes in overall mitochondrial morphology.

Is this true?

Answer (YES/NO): NO